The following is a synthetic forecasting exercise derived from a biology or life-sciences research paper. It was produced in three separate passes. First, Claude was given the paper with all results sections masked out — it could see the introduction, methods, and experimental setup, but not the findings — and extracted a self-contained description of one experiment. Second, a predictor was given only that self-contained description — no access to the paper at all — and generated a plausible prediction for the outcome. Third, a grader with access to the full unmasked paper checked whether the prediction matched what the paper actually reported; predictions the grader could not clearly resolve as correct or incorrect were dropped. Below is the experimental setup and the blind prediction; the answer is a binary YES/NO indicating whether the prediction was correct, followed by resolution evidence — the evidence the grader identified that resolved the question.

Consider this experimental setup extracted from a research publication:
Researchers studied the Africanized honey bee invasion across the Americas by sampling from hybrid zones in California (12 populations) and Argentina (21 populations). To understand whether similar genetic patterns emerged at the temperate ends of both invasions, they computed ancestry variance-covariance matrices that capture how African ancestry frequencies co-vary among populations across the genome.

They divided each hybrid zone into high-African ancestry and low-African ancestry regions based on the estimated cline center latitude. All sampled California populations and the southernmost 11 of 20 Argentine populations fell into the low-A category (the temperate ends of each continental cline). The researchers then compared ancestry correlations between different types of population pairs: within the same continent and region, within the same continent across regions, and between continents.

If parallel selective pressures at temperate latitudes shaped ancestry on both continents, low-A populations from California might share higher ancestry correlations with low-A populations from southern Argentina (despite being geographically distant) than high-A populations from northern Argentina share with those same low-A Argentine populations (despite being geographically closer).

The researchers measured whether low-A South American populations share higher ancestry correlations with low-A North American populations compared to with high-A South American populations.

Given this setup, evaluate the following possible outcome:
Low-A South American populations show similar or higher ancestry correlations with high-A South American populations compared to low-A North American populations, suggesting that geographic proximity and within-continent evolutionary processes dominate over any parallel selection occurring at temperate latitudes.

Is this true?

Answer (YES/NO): NO